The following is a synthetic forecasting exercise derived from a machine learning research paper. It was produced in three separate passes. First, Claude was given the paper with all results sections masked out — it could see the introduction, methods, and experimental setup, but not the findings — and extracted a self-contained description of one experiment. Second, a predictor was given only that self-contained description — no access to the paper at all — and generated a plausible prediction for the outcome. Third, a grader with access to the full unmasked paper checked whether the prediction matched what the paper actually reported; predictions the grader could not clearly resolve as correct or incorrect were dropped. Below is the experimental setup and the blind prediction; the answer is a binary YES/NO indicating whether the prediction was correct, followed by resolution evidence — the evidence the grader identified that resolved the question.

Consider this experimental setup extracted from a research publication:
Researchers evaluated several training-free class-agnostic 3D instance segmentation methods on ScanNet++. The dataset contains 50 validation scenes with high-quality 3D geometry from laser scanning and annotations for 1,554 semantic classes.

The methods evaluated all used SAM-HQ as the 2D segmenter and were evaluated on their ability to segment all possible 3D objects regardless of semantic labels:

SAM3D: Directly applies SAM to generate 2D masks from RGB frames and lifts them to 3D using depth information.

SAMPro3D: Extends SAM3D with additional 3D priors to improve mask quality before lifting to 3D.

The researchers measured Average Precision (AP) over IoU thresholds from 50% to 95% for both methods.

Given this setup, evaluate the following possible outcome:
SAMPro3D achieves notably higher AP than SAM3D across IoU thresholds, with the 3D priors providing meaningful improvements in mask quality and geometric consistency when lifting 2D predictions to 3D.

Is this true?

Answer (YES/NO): YES